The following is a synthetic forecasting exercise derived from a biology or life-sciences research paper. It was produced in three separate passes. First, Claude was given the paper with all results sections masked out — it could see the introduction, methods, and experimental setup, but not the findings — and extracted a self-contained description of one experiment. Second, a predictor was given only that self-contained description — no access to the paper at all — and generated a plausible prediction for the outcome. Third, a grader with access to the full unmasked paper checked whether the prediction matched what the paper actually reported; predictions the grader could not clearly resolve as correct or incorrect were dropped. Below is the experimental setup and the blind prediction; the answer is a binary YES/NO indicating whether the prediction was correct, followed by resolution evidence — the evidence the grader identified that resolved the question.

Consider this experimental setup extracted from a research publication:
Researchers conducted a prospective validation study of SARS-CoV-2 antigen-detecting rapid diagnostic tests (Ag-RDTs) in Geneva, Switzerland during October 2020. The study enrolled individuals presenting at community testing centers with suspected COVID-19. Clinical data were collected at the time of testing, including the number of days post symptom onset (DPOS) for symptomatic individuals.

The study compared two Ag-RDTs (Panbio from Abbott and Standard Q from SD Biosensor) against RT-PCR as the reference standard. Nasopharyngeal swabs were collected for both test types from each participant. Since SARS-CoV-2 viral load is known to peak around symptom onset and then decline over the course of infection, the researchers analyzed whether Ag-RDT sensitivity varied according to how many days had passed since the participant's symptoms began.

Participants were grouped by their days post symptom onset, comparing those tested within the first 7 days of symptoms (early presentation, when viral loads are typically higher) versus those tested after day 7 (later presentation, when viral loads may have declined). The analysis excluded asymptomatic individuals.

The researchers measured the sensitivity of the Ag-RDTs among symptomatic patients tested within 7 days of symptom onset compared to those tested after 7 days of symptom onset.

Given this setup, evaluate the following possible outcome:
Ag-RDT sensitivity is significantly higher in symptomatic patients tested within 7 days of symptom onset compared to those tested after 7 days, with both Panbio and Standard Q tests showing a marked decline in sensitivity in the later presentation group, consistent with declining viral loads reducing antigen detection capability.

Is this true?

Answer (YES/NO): NO